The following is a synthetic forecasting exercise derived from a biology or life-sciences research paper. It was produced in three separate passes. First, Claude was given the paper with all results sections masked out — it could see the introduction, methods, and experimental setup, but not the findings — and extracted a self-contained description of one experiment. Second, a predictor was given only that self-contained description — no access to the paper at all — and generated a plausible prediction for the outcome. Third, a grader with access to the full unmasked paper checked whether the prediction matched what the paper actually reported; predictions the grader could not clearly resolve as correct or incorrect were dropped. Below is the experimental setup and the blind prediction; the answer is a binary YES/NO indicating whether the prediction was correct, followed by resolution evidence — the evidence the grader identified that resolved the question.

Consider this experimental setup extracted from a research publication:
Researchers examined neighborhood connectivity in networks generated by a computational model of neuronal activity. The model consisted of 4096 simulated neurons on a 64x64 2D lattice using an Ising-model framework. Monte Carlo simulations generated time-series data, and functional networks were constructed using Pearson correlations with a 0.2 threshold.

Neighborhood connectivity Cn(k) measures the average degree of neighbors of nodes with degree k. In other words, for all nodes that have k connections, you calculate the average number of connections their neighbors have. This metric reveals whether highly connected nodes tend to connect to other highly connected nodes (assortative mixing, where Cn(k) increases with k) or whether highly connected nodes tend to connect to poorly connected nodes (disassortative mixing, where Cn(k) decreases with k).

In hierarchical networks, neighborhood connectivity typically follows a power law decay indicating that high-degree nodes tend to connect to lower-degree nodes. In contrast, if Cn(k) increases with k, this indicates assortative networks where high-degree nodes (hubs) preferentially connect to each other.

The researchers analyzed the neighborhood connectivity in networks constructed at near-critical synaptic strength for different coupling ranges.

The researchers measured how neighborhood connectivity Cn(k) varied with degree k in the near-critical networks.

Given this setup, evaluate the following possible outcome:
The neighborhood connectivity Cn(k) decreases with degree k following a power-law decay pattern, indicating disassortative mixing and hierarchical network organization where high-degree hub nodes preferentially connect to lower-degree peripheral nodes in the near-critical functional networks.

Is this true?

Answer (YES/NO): NO